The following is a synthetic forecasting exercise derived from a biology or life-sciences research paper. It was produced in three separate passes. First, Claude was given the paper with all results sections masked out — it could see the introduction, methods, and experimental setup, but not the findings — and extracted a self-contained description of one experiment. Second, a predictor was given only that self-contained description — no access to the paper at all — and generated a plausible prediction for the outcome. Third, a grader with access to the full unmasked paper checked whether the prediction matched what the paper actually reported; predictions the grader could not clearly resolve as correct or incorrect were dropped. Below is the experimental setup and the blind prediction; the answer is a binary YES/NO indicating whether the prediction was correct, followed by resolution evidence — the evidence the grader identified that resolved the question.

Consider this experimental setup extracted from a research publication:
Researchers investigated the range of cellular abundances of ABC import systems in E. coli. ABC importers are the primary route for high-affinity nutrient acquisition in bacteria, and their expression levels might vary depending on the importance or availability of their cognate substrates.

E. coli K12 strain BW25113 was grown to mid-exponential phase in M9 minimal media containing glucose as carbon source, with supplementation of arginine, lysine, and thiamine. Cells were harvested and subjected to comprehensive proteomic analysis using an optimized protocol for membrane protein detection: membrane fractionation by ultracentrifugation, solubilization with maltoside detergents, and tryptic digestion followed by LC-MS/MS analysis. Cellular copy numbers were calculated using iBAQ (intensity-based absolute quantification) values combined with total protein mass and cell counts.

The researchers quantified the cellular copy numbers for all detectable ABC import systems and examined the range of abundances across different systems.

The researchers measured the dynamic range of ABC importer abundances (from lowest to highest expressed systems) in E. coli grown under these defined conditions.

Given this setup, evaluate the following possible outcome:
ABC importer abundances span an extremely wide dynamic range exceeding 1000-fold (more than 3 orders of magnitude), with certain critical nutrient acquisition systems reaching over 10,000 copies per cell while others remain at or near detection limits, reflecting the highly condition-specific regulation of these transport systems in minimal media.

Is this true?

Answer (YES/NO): YES